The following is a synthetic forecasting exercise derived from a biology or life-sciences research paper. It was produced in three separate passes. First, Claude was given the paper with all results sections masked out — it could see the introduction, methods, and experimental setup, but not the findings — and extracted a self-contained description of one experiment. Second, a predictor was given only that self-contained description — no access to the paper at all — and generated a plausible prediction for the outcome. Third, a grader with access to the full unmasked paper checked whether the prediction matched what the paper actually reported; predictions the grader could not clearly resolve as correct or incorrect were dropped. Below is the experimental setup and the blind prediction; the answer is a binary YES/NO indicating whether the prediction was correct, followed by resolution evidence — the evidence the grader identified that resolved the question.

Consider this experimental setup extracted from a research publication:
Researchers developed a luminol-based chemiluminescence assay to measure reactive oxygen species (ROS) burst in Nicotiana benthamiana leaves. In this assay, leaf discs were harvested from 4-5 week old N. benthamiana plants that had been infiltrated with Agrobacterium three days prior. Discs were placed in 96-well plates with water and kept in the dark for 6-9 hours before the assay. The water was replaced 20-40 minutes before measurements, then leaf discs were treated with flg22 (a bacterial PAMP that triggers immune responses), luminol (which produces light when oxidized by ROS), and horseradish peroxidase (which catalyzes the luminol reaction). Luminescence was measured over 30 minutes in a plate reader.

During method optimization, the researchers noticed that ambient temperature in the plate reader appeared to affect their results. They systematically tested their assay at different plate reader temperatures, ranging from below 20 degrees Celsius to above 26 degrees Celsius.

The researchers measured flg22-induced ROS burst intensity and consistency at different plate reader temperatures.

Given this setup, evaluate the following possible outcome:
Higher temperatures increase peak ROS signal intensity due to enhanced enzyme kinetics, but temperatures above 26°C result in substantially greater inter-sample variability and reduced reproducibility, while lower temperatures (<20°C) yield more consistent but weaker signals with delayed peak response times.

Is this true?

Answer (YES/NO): NO